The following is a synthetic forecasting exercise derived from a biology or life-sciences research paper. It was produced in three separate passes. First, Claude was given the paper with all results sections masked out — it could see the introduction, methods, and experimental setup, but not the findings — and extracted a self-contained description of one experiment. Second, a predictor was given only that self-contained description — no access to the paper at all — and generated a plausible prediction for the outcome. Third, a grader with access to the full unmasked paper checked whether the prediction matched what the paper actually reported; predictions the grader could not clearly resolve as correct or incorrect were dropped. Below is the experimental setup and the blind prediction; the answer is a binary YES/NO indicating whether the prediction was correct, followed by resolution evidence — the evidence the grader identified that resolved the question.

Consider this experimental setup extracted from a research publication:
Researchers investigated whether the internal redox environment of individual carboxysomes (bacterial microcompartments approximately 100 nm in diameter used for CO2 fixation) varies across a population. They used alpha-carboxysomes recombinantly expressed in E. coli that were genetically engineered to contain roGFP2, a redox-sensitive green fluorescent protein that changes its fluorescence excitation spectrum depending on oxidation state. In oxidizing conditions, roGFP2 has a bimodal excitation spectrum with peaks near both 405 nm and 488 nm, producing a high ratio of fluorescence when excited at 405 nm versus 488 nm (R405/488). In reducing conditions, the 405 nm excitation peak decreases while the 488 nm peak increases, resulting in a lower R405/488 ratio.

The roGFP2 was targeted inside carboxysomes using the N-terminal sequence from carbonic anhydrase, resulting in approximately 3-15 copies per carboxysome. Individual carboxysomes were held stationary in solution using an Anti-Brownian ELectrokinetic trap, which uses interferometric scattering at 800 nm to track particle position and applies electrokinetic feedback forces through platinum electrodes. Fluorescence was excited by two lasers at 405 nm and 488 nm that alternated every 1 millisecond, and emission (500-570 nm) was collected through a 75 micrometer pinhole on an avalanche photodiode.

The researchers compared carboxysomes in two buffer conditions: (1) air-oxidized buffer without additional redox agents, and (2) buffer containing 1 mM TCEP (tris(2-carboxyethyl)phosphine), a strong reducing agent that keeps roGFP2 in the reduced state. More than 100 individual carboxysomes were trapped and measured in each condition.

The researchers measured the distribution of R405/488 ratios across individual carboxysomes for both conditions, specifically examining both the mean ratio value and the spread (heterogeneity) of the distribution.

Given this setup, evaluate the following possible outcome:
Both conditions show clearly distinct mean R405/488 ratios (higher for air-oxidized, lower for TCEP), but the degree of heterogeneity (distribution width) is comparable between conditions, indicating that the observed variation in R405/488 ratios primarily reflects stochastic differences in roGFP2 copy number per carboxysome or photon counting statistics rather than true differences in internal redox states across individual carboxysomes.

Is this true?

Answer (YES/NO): NO